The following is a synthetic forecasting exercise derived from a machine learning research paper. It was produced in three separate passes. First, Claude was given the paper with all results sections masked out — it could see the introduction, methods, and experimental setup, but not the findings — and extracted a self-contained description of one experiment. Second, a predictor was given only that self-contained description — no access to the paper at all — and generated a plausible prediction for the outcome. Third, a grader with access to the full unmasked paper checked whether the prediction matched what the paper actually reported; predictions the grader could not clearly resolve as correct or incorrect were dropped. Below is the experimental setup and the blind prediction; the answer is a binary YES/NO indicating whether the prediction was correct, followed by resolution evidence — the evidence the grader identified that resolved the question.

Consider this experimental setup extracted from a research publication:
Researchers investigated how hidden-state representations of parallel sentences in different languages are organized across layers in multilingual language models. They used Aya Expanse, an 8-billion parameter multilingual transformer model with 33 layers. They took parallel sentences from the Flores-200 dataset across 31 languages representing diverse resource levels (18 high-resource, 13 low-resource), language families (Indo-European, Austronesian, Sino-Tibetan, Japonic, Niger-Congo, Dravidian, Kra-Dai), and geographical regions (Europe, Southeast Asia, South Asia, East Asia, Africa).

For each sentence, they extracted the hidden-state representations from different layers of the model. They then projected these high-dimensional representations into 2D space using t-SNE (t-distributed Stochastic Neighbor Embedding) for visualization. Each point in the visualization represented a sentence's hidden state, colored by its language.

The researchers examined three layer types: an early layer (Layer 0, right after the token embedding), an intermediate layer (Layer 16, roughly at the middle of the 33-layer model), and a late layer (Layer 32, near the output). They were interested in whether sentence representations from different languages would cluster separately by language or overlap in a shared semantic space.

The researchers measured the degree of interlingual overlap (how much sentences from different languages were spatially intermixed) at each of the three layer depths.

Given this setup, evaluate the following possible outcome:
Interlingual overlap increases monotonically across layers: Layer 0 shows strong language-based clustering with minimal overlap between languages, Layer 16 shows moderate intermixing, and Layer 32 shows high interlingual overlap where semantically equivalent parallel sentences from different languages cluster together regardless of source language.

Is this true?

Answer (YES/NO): NO